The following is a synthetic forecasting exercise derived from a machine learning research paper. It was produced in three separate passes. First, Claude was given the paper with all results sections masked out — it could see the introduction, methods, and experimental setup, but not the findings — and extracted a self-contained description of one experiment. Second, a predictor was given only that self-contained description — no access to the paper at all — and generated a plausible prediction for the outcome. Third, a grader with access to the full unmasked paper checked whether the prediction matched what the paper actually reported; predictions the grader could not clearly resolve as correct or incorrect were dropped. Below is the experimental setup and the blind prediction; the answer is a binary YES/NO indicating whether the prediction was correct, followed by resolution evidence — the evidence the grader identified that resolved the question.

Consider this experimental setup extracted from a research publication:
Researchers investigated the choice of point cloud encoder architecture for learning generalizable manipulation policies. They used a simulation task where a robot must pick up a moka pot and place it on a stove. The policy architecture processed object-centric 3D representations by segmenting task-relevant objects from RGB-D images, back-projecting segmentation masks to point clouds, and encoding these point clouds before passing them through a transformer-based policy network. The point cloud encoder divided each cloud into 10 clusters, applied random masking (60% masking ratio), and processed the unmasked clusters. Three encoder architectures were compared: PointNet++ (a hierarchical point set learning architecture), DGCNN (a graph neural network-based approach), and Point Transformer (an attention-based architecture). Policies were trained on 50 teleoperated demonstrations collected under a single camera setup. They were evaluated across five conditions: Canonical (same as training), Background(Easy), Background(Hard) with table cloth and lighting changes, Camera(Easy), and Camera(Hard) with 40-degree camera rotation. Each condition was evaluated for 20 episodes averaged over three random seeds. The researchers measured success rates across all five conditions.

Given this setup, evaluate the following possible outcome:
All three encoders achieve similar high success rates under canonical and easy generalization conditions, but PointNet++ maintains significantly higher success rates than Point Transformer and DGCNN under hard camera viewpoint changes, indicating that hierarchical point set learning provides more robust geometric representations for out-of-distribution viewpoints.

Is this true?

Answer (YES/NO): NO